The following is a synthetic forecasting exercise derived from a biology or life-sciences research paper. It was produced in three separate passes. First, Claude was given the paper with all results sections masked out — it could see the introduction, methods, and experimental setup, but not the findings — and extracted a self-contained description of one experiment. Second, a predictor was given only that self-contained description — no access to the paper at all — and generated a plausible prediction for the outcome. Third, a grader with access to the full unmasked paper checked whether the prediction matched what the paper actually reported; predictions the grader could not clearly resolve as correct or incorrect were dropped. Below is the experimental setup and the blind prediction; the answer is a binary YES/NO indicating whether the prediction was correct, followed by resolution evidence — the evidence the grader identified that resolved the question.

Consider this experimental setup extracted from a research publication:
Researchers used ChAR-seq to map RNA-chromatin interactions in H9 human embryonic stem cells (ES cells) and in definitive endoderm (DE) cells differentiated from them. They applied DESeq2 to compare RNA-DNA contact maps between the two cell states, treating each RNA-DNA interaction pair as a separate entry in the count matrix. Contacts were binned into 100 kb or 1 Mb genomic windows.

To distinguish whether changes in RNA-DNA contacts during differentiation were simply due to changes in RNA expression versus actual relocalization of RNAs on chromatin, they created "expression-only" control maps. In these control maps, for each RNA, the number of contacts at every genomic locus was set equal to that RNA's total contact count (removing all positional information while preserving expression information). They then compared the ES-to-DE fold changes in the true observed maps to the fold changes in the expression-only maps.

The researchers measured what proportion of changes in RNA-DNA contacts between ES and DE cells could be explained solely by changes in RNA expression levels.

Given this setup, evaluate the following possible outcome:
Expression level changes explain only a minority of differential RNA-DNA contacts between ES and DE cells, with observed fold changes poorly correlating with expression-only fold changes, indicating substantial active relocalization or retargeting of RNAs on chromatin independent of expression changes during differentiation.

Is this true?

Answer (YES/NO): NO